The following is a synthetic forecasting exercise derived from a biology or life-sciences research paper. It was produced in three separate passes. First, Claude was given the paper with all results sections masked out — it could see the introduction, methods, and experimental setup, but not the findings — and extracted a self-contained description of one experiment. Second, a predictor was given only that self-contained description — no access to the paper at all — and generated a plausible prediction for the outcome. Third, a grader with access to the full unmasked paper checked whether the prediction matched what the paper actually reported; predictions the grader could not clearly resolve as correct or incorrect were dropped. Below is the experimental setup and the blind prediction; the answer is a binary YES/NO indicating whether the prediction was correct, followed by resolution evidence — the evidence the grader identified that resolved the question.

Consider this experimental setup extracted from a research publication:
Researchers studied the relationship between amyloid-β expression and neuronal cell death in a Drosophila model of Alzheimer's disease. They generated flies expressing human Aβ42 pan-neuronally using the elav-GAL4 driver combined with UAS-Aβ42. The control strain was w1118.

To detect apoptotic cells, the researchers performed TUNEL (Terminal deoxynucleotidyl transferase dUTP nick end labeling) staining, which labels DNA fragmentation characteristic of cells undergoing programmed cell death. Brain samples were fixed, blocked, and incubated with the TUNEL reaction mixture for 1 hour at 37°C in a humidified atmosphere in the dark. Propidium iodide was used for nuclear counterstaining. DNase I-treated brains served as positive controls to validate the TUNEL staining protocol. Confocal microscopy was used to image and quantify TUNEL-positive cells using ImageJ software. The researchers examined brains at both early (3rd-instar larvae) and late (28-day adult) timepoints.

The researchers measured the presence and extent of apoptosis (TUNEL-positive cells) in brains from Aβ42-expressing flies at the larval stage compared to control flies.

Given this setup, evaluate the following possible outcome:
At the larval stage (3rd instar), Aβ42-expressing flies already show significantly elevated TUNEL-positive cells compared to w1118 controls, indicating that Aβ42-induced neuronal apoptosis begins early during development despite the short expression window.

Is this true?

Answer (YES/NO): NO